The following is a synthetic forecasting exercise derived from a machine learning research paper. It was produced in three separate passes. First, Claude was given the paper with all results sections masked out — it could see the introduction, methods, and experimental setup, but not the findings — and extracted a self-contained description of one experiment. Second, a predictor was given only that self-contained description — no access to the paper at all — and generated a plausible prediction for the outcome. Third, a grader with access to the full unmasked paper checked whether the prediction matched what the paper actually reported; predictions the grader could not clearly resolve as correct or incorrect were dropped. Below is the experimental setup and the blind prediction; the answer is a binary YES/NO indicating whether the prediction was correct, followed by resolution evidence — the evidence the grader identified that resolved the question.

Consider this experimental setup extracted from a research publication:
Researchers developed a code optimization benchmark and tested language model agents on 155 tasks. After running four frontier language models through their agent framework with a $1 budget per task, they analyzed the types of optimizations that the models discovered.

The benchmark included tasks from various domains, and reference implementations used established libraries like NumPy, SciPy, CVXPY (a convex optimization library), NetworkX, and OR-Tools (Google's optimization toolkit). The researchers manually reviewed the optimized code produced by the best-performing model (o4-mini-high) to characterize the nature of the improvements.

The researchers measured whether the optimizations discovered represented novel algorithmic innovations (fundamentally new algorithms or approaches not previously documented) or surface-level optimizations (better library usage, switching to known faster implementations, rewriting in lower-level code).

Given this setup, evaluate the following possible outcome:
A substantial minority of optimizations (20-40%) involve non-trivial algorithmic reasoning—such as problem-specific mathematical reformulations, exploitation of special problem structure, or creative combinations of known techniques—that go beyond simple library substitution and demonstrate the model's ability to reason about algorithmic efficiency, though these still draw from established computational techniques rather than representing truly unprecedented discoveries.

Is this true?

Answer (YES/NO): NO